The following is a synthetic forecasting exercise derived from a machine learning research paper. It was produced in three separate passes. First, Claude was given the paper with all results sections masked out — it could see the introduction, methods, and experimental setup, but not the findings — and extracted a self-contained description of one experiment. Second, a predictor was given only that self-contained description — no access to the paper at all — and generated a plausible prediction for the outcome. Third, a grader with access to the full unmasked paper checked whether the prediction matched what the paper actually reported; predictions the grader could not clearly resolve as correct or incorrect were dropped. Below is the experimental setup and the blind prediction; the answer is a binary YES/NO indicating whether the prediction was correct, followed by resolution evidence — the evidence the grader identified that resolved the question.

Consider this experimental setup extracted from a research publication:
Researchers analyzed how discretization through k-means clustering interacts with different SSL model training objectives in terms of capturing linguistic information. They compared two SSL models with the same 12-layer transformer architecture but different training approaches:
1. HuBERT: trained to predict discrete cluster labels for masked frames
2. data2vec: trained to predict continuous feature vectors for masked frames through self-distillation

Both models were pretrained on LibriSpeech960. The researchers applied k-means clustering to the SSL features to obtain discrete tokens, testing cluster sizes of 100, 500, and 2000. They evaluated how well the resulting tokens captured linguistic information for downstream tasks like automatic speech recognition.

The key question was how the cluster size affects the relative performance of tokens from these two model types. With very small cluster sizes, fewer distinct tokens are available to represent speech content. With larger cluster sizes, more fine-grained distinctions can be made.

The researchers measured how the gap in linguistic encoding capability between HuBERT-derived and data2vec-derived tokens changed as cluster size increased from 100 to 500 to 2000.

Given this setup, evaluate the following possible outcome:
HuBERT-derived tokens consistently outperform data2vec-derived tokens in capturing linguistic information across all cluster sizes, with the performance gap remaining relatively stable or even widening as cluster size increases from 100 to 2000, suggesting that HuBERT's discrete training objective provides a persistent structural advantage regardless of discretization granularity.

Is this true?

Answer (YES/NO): NO